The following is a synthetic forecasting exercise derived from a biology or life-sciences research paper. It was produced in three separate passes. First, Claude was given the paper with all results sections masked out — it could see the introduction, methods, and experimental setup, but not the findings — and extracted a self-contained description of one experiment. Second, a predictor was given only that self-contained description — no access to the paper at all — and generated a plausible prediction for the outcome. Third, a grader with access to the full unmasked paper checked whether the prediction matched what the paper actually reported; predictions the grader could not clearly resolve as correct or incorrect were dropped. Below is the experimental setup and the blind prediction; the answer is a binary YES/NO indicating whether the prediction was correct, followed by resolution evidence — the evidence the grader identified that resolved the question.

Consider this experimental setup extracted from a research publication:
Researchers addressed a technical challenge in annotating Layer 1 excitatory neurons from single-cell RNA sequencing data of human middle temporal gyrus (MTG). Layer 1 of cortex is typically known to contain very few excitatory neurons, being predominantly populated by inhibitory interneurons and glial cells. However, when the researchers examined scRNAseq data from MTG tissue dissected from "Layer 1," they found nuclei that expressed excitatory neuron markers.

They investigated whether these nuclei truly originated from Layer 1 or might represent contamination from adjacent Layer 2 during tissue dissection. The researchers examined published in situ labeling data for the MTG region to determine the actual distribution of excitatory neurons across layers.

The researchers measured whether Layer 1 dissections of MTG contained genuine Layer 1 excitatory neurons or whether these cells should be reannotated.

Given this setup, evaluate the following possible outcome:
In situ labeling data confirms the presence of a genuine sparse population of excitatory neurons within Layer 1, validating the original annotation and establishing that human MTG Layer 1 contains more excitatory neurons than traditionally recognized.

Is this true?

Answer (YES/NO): NO